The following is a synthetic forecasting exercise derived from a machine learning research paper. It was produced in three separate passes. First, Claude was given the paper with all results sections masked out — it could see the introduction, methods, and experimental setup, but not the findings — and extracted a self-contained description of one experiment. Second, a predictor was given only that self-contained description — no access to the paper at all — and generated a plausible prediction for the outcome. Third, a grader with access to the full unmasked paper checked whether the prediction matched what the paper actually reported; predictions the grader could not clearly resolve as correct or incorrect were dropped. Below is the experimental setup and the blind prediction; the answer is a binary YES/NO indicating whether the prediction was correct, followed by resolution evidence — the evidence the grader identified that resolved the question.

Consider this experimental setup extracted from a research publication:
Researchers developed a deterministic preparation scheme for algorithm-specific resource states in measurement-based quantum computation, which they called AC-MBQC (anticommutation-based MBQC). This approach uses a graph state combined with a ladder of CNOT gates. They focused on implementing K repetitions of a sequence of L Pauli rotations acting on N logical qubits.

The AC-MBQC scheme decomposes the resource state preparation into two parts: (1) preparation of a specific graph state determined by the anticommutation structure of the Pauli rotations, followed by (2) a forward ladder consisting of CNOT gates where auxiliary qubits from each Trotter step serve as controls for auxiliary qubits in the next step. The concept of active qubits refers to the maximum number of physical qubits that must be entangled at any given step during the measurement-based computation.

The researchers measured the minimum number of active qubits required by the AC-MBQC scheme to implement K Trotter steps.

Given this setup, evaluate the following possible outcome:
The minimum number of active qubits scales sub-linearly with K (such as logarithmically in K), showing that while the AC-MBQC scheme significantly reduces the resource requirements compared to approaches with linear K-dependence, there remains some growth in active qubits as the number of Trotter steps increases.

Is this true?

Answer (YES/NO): NO